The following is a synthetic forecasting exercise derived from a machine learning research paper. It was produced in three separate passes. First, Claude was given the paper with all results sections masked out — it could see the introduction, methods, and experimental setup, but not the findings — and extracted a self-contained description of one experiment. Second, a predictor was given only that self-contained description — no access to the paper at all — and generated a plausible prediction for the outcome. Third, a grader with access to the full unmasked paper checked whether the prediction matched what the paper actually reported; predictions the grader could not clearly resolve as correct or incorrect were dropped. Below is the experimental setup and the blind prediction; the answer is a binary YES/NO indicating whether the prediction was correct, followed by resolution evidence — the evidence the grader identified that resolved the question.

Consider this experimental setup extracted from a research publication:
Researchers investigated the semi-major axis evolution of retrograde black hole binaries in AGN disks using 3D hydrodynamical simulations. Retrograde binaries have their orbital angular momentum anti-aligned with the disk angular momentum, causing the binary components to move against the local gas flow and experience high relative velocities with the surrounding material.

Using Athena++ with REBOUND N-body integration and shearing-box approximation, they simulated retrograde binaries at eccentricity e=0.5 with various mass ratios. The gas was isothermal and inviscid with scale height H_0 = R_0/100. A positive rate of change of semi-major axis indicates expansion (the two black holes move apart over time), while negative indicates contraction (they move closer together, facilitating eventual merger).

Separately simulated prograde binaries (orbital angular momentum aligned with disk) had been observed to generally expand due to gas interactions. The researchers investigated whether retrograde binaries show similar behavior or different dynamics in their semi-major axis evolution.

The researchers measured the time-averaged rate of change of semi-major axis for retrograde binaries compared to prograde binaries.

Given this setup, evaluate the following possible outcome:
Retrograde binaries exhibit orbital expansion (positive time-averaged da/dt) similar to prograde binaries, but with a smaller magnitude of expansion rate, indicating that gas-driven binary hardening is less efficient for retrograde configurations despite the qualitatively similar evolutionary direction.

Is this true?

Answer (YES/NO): NO